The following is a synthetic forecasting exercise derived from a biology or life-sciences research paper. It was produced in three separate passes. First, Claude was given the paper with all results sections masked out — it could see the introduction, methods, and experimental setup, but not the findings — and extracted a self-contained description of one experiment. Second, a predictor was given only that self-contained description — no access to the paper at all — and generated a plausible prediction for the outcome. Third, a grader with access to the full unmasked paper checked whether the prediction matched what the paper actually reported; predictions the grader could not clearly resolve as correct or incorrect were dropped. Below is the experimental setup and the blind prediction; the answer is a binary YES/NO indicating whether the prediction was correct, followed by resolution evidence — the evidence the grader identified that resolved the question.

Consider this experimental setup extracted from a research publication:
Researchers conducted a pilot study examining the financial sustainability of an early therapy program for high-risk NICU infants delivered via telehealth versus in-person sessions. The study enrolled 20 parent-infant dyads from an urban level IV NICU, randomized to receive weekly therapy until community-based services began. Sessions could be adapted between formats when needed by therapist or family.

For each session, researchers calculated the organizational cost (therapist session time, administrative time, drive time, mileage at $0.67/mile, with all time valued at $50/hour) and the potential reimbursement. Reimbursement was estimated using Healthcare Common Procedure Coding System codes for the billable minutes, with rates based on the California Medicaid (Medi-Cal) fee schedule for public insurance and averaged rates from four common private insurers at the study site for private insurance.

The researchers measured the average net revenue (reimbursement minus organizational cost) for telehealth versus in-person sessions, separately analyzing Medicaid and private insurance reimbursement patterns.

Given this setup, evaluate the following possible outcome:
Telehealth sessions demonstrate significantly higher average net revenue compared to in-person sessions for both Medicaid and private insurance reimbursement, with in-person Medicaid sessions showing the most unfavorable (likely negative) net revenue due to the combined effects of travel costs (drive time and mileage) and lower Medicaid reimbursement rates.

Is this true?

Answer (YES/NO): YES